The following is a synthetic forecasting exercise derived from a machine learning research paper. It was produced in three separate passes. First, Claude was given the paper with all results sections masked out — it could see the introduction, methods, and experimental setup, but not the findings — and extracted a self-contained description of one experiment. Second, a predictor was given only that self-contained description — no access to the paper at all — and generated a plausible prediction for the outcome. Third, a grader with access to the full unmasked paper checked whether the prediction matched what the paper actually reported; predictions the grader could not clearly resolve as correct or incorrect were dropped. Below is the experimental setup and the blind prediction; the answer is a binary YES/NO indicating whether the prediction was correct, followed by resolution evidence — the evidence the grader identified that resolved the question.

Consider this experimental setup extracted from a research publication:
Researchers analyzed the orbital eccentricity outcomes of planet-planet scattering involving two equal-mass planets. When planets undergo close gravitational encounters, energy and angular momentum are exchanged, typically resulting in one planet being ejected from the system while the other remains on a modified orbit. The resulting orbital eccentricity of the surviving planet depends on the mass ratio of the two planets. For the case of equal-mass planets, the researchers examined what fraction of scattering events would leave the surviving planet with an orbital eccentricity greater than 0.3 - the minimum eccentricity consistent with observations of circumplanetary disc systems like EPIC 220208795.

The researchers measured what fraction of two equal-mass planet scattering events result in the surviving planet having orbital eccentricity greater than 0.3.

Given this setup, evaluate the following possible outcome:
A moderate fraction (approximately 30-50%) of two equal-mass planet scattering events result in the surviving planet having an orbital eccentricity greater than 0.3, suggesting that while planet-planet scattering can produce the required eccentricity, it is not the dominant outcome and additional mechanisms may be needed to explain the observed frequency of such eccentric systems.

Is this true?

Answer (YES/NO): NO